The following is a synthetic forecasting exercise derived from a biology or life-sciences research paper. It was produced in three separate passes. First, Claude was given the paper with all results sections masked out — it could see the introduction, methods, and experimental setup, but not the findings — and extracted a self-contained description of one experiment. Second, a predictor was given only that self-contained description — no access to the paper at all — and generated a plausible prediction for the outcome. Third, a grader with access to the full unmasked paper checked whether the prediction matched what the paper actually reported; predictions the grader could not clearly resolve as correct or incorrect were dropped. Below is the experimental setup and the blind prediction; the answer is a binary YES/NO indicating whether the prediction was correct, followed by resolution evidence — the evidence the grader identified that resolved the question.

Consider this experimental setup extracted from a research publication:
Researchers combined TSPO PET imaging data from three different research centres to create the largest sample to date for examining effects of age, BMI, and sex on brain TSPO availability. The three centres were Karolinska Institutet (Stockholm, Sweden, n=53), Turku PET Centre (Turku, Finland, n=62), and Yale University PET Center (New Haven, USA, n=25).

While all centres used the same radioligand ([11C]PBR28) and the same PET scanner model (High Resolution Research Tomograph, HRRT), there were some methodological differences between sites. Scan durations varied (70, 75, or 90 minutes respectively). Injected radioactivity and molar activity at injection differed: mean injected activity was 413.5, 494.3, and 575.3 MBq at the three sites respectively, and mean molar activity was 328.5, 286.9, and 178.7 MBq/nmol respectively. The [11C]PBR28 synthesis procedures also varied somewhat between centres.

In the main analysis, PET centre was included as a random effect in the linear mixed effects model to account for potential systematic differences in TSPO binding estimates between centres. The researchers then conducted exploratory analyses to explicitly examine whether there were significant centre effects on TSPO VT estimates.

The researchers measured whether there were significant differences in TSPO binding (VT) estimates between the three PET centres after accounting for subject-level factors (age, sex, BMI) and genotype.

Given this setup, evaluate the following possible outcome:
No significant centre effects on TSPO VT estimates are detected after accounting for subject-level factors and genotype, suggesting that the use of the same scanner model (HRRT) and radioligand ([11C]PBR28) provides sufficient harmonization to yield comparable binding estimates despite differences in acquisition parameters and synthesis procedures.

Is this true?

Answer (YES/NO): NO